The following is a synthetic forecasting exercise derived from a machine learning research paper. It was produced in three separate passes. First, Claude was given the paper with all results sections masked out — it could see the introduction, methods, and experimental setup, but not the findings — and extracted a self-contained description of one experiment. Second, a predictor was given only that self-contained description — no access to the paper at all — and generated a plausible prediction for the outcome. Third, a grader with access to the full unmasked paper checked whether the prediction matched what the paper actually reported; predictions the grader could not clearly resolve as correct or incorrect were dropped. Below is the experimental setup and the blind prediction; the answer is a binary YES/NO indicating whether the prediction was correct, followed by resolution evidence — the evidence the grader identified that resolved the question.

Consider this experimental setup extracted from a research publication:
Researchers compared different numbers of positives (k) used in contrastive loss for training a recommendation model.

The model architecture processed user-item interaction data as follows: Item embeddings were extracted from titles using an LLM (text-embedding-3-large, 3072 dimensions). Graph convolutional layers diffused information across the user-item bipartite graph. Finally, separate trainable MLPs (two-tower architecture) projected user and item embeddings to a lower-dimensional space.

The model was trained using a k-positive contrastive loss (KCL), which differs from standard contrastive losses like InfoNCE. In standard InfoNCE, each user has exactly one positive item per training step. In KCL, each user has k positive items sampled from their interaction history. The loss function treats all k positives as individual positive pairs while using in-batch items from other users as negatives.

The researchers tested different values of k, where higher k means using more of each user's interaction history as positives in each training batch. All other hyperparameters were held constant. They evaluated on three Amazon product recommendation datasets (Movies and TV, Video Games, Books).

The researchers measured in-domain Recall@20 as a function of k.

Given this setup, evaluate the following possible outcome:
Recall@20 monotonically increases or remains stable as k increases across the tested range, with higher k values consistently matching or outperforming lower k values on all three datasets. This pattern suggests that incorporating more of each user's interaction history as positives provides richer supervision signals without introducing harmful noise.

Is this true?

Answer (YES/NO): NO